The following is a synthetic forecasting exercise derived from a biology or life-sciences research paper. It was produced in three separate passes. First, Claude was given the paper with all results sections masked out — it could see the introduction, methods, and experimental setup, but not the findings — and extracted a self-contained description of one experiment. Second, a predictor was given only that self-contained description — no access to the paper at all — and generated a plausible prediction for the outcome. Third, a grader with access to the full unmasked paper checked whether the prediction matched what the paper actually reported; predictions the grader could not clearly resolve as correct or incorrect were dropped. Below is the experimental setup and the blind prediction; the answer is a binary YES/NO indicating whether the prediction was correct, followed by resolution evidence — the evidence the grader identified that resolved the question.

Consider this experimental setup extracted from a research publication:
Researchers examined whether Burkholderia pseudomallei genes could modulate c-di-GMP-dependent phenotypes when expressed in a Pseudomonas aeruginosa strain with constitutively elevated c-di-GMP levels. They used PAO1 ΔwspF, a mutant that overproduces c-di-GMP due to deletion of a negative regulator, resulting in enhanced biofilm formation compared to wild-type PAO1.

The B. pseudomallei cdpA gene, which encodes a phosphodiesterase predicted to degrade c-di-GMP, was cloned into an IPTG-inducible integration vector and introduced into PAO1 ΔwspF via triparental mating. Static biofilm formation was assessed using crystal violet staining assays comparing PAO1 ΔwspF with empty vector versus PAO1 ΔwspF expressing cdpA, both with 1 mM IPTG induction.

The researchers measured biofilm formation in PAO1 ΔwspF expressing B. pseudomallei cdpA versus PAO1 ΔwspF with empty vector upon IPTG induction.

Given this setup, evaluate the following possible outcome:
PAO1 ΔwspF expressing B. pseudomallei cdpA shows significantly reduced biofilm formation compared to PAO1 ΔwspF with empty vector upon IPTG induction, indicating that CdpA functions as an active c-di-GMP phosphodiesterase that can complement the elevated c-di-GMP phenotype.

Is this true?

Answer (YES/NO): YES